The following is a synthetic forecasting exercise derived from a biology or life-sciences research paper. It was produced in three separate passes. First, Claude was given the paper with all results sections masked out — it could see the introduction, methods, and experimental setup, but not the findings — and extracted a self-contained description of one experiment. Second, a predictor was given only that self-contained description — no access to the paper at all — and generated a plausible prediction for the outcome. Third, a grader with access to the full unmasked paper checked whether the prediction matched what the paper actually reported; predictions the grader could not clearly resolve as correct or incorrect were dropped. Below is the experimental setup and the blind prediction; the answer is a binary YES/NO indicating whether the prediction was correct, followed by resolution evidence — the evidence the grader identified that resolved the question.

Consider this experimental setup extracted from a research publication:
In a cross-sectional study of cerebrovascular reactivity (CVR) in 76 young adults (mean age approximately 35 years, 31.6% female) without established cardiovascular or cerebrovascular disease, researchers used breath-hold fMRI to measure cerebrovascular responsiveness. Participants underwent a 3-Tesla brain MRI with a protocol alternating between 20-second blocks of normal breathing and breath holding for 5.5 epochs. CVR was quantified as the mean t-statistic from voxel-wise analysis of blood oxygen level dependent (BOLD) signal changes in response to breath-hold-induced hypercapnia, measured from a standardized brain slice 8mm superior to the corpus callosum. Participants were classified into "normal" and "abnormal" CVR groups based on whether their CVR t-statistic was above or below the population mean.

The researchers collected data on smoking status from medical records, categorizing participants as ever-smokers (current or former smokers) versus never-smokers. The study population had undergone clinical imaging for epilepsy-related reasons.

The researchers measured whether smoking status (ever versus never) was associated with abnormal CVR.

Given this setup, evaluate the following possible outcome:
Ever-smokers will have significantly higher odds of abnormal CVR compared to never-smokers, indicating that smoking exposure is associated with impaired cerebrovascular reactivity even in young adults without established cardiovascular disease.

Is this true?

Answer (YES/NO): NO